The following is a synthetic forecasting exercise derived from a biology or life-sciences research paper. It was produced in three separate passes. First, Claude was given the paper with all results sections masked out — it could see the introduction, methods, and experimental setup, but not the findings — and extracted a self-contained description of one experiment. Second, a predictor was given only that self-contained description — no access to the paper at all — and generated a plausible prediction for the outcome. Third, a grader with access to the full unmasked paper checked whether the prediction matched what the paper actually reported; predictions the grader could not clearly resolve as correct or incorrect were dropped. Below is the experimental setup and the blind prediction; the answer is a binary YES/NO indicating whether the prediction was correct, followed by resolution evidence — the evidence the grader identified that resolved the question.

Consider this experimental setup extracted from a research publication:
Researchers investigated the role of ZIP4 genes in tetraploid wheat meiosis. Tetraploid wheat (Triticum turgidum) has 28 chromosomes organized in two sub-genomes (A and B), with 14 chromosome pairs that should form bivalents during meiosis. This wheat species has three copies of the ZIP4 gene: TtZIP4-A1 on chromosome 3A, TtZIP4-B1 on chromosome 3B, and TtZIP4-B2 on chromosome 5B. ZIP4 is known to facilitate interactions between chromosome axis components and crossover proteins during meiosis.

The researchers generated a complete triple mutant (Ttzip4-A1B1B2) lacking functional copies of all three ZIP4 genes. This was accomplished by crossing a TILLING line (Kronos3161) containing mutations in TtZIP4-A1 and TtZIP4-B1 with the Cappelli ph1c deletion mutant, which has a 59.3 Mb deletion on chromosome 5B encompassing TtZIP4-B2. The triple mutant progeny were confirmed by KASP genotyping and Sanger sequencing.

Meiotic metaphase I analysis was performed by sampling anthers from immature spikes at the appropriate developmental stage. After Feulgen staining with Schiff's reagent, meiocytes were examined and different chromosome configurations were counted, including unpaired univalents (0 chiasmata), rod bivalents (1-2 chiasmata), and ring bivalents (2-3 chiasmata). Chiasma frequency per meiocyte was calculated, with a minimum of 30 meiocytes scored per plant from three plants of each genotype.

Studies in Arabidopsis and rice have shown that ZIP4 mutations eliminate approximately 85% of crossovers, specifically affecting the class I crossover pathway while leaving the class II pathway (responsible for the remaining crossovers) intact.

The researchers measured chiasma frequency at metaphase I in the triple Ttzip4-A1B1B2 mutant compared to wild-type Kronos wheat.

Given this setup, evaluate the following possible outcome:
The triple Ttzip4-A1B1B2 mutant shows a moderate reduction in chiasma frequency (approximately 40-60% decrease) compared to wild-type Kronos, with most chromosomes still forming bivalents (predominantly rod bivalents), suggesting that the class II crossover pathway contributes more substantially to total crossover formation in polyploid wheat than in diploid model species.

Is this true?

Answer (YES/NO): NO